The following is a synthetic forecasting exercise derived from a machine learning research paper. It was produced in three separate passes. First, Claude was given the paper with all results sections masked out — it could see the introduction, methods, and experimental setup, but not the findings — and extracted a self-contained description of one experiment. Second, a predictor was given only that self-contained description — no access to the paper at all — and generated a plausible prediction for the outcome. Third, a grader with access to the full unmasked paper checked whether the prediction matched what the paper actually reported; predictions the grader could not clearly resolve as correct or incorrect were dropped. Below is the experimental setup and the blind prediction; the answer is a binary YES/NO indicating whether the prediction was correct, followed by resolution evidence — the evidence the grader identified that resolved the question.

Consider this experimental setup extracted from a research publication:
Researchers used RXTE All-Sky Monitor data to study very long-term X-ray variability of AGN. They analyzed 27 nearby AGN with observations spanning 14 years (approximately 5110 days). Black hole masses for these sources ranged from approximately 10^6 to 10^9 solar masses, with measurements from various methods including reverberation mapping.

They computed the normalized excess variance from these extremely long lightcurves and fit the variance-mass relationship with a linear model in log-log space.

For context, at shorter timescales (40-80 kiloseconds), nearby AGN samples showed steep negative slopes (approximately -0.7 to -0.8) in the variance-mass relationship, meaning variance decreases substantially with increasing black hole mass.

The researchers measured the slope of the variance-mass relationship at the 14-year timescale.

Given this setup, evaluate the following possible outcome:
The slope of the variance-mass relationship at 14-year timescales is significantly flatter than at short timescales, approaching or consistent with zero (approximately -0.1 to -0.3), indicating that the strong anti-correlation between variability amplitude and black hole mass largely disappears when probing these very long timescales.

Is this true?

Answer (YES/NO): YES